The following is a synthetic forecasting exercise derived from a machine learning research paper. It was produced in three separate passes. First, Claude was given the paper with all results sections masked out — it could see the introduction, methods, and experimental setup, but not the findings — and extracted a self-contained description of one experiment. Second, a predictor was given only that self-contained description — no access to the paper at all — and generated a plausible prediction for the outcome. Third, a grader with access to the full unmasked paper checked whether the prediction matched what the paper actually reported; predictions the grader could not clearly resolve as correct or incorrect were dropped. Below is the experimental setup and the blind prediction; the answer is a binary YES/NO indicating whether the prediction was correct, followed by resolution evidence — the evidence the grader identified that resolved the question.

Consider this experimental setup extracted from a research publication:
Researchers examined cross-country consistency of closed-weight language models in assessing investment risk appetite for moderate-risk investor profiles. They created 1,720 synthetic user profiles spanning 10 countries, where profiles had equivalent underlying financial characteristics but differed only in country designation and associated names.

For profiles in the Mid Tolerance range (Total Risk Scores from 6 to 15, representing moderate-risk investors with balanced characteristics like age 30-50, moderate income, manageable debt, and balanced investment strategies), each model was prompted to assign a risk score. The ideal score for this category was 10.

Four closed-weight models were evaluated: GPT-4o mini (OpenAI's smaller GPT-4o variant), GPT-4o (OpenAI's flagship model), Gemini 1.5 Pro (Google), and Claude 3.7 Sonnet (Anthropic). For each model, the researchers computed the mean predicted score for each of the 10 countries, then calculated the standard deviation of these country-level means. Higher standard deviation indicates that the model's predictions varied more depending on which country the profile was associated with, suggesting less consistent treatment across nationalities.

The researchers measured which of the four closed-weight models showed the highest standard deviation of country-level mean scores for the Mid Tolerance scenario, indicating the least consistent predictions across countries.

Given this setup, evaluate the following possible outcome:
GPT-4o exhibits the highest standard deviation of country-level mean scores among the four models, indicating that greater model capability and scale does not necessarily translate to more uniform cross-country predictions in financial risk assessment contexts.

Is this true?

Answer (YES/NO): YES